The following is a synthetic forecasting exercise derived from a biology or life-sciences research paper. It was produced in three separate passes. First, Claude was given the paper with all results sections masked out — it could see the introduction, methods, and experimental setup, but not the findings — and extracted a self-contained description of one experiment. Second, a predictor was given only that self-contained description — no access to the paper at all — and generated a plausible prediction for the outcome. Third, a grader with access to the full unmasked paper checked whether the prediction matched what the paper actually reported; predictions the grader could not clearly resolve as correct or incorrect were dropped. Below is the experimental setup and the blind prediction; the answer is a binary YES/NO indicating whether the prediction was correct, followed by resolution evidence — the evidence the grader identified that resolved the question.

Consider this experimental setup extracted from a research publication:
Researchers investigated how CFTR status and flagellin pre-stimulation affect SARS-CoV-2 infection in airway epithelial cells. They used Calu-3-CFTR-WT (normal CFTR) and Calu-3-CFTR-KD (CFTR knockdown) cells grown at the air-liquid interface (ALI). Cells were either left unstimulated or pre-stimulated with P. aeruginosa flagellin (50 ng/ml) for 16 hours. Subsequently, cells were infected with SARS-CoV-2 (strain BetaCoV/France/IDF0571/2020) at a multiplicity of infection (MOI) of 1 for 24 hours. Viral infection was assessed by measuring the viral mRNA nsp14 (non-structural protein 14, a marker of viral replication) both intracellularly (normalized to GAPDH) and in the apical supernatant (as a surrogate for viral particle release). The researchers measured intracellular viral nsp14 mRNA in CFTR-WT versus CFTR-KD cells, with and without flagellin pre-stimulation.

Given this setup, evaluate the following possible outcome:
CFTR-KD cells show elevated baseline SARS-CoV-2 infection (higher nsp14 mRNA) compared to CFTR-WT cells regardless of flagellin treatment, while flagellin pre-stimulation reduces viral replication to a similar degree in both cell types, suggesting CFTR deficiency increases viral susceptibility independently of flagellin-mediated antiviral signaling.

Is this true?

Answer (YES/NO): NO